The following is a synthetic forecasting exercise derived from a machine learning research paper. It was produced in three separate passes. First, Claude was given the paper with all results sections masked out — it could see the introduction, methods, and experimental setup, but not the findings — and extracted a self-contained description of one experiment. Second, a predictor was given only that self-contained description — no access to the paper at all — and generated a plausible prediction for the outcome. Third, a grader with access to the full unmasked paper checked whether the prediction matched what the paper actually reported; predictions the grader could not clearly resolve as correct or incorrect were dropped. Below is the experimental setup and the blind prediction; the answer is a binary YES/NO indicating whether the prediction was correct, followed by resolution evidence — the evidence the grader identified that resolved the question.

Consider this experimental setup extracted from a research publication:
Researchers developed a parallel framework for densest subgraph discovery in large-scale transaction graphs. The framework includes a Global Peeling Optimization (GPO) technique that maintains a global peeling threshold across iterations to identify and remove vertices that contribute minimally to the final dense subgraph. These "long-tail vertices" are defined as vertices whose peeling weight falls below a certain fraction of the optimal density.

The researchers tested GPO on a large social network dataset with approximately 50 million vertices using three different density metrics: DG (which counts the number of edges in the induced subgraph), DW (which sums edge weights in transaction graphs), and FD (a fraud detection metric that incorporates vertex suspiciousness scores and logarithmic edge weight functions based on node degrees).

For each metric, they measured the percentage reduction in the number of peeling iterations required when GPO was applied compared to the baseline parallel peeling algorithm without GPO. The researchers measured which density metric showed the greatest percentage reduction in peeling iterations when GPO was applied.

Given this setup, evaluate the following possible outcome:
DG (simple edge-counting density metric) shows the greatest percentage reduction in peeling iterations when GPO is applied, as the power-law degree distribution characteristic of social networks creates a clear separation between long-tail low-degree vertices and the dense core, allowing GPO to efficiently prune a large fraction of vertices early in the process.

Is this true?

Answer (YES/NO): NO